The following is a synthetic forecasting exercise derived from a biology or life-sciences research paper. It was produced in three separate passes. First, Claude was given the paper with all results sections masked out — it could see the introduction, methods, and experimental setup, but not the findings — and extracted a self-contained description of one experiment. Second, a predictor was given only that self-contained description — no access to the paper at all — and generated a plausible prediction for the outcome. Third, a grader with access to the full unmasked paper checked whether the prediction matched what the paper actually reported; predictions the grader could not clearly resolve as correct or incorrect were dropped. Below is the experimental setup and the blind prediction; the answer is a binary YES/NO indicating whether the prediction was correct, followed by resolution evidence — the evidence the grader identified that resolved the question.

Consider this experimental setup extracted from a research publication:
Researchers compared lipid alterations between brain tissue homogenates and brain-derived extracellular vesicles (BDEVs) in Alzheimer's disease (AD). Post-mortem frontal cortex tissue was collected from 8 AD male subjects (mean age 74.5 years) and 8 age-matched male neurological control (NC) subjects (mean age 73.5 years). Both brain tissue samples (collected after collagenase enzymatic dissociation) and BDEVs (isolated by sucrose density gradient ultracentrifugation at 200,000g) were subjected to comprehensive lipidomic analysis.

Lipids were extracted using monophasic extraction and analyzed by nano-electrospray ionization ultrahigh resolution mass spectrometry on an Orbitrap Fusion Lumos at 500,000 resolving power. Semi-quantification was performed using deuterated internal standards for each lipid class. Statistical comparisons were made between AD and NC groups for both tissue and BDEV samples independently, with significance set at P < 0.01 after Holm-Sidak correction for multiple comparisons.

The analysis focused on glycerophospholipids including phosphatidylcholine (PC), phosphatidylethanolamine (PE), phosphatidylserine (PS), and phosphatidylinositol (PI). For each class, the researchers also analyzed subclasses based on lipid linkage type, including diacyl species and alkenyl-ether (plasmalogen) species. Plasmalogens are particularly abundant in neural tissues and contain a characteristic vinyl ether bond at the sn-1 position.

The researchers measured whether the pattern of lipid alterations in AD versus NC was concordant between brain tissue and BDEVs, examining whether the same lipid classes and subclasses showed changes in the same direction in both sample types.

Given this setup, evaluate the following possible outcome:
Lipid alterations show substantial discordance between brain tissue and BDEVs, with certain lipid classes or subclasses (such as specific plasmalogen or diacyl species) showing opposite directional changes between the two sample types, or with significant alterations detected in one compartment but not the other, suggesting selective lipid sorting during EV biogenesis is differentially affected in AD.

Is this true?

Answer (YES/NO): YES